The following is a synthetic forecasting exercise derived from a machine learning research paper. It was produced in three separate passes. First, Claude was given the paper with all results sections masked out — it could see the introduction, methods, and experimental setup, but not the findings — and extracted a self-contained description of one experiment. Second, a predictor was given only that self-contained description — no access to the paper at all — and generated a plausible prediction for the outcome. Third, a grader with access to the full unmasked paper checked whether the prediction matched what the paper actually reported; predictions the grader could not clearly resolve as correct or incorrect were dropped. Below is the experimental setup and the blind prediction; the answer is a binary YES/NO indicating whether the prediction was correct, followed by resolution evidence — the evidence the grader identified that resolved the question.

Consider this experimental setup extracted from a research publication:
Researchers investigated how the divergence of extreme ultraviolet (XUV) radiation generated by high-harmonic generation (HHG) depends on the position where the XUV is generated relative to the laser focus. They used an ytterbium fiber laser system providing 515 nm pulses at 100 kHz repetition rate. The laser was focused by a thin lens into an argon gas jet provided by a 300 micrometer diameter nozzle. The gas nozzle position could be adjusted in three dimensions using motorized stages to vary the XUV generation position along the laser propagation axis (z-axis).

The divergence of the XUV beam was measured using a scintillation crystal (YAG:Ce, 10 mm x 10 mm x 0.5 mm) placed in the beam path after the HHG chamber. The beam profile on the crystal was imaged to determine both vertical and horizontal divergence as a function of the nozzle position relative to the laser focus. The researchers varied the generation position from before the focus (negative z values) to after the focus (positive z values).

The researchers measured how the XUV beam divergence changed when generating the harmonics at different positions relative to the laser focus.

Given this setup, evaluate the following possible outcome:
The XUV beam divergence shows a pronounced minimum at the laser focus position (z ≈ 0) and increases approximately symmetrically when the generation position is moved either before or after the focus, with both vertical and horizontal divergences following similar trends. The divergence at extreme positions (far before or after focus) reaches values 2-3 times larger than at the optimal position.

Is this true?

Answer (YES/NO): NO